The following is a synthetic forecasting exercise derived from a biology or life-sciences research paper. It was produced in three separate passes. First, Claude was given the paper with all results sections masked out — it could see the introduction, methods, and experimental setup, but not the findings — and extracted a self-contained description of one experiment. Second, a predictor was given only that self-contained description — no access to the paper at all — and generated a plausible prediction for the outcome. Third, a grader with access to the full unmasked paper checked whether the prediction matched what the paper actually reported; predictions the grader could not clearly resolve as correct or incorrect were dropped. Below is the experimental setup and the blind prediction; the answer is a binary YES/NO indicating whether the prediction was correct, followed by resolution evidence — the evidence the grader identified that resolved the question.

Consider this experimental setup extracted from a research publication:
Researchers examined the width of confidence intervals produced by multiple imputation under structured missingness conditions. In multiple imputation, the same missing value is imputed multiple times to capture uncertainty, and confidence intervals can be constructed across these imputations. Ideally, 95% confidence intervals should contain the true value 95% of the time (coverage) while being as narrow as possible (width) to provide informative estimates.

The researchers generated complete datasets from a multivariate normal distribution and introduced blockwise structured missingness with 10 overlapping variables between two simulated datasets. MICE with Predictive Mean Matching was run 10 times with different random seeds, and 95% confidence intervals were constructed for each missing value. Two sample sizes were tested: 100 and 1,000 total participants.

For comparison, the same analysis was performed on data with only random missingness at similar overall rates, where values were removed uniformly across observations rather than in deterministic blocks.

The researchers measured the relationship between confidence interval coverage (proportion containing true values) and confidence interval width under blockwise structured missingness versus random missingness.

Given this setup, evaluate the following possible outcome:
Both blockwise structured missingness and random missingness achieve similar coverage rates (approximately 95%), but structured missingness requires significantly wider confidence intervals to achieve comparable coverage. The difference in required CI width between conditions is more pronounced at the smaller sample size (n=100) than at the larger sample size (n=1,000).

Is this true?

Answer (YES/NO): NO